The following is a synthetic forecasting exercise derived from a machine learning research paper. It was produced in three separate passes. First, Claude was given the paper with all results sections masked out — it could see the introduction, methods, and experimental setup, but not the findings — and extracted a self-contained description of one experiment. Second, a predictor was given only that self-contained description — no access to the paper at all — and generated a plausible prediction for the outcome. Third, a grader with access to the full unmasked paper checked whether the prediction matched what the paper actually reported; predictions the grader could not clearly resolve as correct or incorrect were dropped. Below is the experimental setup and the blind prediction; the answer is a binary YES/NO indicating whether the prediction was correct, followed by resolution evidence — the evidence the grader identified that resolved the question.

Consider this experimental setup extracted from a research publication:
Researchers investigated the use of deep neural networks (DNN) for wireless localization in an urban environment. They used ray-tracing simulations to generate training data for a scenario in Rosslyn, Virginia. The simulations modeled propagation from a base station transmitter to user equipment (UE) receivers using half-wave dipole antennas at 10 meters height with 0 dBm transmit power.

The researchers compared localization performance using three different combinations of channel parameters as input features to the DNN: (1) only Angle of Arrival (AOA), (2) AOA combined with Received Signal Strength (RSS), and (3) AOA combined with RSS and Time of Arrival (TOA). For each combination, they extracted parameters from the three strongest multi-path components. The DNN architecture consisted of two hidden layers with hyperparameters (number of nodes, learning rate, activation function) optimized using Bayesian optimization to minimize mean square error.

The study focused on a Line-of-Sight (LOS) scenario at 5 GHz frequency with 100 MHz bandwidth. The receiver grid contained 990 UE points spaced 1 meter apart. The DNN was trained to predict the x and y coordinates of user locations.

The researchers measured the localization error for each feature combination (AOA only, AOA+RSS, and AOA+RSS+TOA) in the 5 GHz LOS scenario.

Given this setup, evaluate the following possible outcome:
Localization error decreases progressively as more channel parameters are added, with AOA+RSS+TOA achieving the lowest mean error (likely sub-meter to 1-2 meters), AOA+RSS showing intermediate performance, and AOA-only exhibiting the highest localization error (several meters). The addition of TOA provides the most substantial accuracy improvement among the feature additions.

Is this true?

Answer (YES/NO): NO